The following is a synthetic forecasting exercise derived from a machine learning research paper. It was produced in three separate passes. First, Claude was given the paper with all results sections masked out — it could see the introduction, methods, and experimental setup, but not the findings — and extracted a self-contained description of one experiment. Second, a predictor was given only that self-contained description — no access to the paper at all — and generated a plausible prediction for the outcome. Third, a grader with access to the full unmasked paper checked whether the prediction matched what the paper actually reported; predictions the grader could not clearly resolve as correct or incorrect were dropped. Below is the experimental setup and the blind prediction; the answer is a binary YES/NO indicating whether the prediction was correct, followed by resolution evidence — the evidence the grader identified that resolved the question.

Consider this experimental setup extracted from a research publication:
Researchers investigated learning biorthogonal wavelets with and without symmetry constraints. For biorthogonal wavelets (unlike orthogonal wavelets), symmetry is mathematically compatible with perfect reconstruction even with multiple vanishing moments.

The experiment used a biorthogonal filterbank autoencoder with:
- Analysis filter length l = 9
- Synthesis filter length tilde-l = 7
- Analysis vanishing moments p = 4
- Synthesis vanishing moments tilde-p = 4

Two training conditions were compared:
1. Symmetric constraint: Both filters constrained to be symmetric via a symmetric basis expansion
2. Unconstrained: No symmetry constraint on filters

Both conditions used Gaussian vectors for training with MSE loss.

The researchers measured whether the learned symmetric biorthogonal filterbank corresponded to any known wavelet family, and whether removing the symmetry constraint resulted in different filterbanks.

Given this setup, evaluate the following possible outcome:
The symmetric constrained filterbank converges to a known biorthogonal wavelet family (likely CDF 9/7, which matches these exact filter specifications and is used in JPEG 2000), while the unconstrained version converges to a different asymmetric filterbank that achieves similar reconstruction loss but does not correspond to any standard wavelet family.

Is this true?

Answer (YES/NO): YES